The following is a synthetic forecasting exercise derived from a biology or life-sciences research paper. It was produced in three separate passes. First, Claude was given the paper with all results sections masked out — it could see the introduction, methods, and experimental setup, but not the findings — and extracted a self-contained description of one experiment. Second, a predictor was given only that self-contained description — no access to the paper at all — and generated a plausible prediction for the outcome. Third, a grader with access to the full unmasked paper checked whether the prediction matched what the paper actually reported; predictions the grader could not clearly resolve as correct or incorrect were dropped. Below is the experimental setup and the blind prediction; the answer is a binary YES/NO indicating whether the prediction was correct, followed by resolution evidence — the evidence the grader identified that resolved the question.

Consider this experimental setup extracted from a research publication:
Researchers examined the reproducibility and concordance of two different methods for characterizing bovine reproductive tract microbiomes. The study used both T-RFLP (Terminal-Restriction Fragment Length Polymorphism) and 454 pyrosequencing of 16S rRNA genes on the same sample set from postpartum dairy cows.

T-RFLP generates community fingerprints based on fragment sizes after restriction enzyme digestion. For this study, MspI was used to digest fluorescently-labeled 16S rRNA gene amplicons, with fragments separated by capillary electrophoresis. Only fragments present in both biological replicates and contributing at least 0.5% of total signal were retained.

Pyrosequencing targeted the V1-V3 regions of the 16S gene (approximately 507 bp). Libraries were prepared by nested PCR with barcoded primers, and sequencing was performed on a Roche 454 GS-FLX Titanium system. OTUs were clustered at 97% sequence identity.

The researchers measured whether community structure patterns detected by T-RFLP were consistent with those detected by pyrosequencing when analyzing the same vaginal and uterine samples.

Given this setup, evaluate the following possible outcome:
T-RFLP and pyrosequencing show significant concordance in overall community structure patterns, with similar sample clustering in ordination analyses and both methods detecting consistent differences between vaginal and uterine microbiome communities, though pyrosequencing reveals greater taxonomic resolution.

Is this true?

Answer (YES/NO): NO